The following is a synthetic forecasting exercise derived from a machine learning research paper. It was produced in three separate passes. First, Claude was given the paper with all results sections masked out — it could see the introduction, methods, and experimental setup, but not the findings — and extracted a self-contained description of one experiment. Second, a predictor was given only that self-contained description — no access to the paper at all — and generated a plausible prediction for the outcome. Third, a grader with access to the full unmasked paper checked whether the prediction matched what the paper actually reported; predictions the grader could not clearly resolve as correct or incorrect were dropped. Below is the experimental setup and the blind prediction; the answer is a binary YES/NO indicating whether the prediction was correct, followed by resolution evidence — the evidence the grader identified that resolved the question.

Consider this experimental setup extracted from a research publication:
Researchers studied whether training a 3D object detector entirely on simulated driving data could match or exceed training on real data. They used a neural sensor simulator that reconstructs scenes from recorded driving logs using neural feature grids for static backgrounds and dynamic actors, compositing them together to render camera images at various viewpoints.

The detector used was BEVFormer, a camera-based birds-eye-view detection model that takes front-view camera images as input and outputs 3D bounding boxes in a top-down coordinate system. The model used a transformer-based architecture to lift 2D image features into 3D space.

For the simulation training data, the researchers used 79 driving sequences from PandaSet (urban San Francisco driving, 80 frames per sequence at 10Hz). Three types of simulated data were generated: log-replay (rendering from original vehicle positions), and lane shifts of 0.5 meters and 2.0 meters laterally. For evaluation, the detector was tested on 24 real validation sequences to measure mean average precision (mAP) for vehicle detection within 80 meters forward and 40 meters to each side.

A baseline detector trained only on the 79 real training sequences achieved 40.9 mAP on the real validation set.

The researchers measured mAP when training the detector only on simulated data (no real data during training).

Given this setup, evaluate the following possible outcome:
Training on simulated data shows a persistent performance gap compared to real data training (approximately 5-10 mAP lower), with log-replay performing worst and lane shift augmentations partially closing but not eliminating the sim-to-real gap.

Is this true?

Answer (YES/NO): NO